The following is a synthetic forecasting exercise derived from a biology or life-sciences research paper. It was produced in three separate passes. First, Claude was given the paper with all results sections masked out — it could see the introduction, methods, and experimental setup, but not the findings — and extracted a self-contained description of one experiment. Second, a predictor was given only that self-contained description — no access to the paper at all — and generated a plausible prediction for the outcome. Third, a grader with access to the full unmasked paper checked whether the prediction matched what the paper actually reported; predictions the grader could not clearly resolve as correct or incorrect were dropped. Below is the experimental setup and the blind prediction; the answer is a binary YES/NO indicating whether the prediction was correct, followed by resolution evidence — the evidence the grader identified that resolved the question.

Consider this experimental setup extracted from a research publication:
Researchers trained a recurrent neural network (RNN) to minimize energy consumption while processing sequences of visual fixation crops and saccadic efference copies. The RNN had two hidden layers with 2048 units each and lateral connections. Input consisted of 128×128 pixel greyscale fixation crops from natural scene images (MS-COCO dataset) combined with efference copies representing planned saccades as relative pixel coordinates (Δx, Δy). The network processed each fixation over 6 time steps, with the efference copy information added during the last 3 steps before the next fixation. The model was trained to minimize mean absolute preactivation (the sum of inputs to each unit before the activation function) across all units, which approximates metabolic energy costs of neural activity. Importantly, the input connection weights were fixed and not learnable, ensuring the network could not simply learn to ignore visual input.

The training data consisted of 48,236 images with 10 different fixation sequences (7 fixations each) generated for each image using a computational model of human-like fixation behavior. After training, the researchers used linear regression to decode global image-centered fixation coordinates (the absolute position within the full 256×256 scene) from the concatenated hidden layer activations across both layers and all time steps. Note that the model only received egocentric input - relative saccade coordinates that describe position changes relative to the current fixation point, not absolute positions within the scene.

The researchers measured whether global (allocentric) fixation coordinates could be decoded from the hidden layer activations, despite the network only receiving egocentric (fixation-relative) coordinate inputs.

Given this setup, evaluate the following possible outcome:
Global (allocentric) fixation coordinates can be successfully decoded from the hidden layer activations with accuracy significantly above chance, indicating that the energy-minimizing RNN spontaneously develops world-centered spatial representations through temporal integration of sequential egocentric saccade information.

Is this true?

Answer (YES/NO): YES